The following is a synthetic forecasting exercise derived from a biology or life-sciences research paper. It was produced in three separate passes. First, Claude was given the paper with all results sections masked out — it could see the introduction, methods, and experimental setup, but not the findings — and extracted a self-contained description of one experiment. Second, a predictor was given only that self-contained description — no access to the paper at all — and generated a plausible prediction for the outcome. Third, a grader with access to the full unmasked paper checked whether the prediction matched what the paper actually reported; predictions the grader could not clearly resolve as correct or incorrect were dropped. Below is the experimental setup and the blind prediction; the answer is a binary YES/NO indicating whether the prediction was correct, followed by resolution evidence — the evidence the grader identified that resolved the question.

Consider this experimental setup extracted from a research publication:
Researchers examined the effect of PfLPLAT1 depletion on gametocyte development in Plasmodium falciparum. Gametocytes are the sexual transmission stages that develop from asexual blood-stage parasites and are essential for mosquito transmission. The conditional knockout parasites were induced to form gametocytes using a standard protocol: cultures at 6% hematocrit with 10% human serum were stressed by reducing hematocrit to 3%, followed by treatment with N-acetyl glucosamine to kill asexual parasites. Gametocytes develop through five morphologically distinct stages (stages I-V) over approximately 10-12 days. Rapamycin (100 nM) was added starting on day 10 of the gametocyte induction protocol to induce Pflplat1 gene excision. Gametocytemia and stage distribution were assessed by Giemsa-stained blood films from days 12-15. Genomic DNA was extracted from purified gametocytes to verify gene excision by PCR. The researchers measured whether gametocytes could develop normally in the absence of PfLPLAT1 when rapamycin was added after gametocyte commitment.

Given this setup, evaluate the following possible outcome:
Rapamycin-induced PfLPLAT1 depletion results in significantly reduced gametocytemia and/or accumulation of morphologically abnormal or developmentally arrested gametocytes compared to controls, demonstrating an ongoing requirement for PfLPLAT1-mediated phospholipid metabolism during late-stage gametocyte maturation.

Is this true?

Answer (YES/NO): NO